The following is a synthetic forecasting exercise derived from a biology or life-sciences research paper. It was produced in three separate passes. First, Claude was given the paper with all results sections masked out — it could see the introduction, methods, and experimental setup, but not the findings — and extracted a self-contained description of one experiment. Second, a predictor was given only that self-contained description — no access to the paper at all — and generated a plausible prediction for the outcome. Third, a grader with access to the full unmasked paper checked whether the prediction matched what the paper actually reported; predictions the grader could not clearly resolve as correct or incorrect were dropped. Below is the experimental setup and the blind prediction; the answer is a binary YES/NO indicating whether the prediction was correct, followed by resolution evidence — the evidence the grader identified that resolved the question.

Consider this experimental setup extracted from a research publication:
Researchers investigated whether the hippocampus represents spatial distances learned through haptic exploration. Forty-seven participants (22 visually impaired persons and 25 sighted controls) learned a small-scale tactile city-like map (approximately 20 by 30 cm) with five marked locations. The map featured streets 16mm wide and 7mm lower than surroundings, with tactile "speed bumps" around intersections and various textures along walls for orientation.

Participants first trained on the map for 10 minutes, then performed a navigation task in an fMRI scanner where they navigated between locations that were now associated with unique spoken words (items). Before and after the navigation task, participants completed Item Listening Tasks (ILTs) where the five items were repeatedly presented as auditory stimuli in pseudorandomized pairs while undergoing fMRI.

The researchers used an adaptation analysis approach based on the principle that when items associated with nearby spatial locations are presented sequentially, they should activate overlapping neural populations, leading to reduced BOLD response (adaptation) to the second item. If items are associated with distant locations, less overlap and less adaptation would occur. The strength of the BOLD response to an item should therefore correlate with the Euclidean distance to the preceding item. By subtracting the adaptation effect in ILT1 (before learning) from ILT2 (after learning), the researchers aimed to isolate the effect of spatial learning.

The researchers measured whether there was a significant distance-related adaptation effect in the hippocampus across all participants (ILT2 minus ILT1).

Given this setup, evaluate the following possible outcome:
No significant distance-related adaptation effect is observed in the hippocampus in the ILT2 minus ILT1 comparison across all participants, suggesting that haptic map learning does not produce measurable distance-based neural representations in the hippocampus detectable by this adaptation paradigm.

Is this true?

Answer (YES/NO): YES